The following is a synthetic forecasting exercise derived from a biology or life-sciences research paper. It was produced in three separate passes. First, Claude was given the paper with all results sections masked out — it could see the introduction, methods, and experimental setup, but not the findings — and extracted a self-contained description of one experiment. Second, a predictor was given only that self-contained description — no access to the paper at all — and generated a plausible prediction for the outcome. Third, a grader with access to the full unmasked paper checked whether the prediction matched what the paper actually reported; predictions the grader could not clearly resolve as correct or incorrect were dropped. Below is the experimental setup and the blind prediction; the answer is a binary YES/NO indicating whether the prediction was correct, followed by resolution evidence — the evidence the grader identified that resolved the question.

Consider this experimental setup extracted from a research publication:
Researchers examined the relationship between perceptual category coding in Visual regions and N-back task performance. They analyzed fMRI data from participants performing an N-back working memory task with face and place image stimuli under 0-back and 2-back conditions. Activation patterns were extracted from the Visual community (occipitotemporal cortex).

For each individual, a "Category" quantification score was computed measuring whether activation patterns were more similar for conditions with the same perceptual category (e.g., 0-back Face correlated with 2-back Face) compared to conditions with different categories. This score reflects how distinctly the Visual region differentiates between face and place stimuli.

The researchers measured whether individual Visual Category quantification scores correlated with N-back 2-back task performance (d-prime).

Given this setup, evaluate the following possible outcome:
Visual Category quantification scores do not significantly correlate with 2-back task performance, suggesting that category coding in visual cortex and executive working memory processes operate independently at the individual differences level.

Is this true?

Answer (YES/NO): NO